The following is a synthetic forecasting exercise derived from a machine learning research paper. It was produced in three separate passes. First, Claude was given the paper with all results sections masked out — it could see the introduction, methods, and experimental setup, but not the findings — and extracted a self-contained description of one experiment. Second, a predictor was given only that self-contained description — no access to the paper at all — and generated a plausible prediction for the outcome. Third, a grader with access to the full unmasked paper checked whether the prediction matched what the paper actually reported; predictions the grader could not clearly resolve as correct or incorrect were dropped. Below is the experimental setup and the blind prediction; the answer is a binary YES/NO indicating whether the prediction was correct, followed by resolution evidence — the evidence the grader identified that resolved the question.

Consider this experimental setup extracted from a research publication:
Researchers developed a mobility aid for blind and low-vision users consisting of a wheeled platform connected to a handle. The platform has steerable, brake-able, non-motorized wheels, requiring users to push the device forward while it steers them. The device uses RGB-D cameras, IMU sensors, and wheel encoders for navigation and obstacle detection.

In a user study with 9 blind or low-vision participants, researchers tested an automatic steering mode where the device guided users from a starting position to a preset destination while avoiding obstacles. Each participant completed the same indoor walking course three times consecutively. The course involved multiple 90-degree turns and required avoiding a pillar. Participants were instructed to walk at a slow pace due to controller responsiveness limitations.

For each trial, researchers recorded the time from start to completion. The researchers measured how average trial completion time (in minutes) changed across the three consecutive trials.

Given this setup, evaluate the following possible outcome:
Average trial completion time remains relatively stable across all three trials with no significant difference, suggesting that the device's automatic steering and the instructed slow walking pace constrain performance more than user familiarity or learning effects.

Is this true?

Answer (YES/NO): NO